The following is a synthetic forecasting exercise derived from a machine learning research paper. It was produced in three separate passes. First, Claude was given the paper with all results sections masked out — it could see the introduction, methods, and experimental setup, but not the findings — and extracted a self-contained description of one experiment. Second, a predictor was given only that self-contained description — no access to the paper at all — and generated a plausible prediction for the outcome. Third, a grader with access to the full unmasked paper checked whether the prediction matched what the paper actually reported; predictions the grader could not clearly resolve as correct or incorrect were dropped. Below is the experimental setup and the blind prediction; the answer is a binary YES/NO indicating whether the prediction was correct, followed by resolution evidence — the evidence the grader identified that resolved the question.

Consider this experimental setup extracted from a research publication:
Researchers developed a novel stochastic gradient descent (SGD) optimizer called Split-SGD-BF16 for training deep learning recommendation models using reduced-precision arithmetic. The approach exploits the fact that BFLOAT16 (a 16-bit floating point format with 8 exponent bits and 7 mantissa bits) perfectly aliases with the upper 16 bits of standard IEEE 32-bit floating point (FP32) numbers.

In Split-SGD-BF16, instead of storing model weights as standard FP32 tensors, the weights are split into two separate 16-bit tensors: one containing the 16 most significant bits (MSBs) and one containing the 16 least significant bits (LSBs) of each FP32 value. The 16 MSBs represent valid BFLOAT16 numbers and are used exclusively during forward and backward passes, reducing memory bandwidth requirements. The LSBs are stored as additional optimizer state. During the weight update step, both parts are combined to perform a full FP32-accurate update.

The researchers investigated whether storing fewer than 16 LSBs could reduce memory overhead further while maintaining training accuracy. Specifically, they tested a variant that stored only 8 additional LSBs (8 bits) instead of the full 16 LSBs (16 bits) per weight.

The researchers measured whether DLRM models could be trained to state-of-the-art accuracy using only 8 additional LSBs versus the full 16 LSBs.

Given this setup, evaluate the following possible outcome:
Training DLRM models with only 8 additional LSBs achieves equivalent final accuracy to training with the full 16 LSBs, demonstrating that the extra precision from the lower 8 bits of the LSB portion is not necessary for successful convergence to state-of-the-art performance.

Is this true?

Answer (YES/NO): NO